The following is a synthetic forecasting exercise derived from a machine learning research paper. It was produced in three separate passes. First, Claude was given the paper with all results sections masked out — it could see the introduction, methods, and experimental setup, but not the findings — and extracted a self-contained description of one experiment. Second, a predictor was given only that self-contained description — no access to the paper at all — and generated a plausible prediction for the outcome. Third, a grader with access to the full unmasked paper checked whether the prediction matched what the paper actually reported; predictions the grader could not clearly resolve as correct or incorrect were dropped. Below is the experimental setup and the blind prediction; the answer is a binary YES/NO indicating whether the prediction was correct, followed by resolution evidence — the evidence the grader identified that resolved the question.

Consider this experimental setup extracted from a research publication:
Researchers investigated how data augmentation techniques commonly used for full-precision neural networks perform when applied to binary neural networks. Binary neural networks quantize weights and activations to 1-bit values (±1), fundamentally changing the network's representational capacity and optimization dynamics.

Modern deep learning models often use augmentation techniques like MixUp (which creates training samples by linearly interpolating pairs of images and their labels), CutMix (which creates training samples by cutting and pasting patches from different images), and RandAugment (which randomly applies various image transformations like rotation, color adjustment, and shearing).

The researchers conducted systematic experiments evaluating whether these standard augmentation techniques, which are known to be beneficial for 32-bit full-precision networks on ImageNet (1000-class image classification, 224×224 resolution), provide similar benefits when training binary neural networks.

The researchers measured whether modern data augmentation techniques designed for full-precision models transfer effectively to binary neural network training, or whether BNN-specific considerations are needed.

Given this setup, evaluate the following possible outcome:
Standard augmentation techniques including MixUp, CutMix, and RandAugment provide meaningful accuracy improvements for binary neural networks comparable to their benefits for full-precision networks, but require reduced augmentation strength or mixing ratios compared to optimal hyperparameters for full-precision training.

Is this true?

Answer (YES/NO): NO